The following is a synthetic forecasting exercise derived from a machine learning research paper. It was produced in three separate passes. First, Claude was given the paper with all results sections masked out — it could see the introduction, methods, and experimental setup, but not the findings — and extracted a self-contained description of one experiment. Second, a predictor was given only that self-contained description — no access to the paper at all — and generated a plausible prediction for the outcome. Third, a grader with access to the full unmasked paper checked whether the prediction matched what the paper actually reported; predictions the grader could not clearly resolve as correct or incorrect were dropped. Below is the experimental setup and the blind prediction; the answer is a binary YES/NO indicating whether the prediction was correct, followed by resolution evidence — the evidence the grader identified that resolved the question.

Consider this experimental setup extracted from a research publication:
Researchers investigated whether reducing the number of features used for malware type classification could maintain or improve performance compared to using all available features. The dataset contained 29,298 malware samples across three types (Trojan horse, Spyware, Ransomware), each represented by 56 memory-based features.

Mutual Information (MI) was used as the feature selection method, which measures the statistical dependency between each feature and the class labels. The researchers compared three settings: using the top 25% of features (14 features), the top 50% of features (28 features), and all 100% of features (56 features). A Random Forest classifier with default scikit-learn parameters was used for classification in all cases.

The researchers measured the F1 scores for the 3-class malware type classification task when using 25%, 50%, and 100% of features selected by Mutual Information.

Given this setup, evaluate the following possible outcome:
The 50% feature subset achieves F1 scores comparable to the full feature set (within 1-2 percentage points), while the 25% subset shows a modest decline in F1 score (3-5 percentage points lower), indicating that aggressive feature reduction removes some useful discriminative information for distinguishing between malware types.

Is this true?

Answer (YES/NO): NO